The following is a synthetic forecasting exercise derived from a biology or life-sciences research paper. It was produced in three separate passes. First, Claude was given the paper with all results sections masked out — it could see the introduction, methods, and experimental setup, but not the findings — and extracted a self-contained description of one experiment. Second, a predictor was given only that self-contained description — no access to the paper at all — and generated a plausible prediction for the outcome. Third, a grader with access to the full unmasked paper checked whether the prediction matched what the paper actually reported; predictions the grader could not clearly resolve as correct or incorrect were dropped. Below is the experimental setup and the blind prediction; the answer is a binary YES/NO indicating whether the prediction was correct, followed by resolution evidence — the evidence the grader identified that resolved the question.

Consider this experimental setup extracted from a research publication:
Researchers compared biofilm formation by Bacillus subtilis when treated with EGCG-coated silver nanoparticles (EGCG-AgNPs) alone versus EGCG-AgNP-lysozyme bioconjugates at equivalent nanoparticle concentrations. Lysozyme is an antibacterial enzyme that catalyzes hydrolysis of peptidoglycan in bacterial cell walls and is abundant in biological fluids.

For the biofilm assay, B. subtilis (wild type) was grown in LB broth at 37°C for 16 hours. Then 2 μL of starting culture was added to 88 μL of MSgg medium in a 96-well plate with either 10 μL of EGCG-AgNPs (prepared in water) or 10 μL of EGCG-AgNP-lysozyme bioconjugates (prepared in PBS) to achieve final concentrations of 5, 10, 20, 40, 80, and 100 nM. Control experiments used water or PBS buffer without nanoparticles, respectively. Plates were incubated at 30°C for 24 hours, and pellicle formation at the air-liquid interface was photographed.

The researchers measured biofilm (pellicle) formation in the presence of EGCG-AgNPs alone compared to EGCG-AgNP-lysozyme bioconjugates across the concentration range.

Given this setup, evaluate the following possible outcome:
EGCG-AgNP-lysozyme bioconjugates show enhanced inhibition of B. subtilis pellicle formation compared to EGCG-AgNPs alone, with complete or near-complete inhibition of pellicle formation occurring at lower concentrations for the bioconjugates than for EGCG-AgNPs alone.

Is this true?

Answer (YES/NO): NO